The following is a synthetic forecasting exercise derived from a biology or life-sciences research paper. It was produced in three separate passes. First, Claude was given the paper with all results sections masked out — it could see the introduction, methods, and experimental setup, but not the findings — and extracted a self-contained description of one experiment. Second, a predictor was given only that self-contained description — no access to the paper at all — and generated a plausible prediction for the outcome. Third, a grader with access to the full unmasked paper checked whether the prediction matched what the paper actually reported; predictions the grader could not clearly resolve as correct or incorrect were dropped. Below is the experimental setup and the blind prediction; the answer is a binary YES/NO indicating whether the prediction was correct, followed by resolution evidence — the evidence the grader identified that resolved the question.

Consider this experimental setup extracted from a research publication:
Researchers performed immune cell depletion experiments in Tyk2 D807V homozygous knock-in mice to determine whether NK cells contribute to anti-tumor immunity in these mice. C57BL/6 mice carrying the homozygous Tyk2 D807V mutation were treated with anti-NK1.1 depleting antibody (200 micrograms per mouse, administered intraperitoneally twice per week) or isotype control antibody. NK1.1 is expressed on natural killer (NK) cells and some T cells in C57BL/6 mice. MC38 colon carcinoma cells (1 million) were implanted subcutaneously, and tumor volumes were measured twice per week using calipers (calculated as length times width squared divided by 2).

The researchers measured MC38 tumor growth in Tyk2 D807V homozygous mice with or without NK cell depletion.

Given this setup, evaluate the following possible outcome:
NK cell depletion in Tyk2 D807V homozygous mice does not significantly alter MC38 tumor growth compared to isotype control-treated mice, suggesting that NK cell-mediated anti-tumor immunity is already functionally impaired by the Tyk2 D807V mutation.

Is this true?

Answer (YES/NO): NO